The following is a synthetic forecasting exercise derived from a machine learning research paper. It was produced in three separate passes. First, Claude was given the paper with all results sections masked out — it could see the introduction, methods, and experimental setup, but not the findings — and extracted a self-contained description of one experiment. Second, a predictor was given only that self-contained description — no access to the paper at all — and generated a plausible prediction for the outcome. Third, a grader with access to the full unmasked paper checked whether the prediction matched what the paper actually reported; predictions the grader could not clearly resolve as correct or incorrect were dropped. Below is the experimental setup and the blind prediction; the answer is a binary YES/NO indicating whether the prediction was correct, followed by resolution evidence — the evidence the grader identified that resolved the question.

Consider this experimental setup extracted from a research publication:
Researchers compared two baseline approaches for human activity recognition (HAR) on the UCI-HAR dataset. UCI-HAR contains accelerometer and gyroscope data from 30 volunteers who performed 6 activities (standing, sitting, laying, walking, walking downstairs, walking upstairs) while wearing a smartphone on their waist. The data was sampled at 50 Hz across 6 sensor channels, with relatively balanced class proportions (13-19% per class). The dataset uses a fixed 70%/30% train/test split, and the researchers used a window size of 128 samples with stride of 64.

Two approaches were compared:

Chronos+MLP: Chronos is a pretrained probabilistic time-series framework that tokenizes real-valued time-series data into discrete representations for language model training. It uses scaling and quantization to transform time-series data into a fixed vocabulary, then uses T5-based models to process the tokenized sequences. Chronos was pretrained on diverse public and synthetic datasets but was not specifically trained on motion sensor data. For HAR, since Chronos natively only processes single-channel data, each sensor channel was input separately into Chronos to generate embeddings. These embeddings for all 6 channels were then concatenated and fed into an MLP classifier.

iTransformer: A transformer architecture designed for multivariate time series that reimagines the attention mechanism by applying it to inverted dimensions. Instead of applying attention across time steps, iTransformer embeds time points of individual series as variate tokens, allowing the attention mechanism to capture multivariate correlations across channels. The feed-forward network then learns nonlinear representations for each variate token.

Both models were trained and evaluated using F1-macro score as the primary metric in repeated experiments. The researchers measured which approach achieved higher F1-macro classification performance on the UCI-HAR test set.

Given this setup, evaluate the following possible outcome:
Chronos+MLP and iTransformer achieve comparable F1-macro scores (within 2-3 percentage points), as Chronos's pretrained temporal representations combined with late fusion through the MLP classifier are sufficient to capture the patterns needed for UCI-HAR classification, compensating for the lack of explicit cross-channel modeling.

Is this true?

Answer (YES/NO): YES